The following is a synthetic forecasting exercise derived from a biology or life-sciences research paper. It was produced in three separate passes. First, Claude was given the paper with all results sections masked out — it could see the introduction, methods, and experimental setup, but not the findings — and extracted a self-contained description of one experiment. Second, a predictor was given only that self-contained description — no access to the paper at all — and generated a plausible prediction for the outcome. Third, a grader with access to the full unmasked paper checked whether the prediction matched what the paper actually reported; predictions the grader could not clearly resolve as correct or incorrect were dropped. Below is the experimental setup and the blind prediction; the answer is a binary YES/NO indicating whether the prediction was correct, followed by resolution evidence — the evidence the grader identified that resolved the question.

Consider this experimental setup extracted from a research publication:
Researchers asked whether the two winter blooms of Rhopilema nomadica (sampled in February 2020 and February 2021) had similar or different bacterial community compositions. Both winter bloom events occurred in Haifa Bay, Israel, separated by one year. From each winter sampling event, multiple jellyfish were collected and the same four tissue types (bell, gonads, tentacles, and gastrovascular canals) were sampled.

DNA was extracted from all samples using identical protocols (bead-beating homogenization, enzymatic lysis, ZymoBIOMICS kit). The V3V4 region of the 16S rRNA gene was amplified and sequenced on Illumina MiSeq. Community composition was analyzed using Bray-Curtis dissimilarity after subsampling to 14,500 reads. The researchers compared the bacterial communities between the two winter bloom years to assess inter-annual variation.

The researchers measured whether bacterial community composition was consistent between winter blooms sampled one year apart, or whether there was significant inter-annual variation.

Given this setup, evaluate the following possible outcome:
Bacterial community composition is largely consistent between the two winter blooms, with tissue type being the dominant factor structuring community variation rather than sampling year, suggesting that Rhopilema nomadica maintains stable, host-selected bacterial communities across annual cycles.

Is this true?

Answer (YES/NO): YES